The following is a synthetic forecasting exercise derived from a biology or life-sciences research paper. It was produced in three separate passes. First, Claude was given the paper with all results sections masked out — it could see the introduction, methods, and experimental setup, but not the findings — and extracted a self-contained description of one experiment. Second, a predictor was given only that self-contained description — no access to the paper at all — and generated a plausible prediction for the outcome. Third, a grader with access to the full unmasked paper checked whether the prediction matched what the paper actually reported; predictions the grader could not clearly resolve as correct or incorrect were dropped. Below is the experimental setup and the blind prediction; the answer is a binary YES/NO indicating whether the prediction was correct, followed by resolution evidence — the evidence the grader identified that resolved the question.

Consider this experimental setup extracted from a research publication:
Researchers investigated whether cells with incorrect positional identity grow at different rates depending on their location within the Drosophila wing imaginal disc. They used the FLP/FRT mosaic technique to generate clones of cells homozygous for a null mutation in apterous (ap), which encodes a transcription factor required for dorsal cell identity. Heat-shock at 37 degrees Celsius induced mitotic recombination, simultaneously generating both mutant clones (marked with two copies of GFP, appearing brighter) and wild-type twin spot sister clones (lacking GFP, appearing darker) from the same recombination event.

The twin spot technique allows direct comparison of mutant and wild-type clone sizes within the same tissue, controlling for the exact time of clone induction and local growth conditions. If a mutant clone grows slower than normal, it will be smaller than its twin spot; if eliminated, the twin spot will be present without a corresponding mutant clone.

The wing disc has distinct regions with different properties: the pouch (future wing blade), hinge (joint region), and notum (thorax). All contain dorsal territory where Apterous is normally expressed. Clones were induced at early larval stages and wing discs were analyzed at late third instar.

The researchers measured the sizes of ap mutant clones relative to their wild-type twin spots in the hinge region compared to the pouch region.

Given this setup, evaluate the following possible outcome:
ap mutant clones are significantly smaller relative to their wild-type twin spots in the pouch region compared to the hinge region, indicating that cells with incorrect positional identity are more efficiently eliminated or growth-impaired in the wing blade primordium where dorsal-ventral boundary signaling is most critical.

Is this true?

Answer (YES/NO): YES